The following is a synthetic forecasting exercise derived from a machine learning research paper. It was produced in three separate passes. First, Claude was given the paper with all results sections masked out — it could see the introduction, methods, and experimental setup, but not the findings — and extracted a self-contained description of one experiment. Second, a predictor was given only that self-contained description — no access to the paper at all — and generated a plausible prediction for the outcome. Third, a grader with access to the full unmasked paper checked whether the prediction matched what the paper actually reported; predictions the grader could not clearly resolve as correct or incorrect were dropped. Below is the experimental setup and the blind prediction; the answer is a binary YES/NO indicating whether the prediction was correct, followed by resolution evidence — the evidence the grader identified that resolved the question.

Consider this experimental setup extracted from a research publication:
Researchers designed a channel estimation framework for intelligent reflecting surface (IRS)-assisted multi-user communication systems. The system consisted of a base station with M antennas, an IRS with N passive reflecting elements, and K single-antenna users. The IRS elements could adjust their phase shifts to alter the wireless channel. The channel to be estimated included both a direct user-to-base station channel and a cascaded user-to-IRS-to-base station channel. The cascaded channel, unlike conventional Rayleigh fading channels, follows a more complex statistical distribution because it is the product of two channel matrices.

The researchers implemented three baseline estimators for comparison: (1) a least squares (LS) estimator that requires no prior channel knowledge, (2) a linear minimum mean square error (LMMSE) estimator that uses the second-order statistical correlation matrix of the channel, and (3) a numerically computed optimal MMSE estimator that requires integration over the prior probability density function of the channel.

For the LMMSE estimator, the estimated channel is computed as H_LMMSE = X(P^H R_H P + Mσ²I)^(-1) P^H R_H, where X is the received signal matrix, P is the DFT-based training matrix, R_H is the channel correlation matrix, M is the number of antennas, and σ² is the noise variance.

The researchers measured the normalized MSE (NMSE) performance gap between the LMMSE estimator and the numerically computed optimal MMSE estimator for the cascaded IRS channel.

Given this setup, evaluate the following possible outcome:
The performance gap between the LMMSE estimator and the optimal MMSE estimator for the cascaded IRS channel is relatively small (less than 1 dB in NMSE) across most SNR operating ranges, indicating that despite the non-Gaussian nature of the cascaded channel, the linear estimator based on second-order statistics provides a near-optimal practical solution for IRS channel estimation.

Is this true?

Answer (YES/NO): NO